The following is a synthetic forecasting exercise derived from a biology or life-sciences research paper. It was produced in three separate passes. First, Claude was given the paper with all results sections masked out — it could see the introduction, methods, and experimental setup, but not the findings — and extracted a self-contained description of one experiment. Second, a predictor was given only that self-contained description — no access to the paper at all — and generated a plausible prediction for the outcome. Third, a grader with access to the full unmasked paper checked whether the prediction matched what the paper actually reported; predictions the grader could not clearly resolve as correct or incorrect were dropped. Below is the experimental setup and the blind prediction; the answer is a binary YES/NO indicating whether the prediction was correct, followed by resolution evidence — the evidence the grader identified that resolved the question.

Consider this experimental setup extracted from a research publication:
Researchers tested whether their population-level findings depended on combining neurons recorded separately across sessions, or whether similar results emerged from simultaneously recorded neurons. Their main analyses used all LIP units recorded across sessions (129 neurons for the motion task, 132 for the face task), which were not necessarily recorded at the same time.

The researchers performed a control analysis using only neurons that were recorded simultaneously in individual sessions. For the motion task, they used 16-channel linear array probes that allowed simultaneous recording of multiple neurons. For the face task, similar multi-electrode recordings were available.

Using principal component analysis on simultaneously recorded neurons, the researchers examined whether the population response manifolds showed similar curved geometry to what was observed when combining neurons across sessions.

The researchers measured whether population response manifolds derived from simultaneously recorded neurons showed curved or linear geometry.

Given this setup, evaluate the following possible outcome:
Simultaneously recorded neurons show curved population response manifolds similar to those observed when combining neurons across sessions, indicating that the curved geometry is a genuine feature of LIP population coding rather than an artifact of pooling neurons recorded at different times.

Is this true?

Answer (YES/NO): YES